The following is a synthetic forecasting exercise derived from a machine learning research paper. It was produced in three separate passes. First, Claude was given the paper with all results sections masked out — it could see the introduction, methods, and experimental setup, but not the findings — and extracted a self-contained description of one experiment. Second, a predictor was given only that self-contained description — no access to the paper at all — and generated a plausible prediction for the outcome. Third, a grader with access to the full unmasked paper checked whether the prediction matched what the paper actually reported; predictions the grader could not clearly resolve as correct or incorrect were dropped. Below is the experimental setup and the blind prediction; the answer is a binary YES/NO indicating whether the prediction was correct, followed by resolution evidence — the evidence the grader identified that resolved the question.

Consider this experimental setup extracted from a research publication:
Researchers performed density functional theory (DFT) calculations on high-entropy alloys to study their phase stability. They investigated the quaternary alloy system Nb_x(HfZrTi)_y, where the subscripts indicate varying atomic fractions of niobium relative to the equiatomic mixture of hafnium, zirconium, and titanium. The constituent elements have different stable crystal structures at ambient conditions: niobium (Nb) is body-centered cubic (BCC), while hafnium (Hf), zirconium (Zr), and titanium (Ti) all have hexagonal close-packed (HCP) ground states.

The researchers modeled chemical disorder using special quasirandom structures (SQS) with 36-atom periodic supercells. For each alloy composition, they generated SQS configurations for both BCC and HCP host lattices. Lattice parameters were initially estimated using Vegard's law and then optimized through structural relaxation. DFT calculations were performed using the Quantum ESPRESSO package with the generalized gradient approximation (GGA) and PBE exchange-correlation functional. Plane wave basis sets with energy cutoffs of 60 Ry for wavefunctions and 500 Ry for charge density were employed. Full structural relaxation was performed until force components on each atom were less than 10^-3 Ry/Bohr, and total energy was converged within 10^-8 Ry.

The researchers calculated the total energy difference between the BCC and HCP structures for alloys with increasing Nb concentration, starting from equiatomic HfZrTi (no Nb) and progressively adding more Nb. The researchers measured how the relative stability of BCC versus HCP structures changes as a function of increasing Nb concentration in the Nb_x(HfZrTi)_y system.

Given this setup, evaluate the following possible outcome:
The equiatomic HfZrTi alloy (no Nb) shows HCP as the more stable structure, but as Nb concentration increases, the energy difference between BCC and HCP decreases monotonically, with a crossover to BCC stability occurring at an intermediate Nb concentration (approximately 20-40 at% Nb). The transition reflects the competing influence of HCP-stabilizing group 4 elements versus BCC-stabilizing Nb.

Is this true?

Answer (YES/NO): YES